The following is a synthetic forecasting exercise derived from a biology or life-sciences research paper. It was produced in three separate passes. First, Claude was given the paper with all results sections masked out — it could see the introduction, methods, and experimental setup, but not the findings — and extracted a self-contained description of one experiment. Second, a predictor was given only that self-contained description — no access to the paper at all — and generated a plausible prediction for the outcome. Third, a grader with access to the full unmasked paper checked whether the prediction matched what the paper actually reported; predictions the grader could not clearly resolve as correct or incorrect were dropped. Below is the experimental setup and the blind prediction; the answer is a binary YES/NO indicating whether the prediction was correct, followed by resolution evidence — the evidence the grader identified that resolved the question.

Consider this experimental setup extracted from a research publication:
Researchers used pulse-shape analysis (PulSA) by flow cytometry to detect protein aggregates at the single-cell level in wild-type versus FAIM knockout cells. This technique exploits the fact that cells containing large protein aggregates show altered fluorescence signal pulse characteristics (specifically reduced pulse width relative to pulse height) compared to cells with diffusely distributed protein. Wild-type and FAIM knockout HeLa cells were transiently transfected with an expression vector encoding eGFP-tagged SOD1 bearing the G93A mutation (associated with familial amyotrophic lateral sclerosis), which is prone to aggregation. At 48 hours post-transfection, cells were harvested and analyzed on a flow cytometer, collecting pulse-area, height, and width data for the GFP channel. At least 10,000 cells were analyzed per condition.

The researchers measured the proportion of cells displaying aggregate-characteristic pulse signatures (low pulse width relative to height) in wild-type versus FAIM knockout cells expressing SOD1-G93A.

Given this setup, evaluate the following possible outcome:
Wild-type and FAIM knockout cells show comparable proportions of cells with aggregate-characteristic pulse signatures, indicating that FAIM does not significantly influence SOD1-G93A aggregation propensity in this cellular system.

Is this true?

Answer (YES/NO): NO